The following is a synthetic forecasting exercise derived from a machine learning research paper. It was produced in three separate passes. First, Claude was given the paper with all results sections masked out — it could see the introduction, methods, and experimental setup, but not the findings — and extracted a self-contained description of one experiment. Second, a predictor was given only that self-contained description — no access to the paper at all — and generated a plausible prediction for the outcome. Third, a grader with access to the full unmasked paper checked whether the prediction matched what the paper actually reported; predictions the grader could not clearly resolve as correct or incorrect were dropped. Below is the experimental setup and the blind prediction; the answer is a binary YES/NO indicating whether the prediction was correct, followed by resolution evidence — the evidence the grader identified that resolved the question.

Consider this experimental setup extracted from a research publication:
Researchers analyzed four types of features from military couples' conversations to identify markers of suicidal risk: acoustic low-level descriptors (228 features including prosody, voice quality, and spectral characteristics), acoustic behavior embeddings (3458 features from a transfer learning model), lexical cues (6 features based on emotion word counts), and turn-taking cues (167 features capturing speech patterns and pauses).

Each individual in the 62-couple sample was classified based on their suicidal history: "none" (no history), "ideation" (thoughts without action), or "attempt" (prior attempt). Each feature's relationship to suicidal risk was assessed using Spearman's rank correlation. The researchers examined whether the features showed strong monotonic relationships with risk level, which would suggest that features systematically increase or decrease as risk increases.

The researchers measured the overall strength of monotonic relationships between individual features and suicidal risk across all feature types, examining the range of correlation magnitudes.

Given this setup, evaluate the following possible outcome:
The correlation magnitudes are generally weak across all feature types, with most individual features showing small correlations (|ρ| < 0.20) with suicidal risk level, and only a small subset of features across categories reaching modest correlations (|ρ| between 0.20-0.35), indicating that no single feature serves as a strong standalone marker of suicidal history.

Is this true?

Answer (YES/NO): YES